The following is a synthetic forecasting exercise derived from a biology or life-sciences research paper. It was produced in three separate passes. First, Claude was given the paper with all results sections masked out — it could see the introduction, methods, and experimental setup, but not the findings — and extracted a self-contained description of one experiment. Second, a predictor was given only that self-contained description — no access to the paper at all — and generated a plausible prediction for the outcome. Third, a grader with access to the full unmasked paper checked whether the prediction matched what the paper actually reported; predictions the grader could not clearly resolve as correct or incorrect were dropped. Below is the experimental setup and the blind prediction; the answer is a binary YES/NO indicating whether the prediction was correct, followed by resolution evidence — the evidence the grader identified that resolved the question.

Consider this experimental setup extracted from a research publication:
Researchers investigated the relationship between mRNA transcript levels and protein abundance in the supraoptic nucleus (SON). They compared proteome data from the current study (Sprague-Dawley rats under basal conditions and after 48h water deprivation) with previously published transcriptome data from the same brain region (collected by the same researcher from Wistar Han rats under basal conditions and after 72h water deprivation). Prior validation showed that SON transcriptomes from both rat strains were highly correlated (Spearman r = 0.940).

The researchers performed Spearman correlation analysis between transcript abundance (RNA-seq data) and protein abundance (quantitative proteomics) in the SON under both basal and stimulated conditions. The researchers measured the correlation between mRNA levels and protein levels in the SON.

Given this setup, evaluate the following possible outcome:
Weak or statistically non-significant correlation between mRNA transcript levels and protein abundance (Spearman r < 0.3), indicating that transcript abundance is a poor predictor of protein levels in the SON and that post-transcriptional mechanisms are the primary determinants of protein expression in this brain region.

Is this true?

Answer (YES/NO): NO